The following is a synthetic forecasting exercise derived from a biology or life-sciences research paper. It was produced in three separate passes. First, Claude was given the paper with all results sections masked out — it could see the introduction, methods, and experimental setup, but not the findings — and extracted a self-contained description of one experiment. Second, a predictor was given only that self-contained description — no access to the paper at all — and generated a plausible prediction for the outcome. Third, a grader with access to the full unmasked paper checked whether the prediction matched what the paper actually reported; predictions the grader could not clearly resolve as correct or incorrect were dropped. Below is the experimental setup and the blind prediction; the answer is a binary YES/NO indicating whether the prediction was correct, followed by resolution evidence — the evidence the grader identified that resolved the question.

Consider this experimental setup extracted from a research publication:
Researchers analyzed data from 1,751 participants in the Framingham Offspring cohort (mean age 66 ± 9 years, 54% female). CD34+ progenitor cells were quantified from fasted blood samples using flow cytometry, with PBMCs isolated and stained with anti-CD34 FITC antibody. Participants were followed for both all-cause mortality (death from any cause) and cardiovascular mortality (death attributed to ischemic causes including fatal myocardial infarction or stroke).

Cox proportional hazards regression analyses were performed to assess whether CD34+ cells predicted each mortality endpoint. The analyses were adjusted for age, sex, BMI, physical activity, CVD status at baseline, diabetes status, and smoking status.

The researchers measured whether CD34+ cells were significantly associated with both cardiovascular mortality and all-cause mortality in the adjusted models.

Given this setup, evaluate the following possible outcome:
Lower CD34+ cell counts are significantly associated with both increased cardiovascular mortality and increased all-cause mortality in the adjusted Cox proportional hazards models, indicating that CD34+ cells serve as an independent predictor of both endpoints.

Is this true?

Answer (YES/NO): NO